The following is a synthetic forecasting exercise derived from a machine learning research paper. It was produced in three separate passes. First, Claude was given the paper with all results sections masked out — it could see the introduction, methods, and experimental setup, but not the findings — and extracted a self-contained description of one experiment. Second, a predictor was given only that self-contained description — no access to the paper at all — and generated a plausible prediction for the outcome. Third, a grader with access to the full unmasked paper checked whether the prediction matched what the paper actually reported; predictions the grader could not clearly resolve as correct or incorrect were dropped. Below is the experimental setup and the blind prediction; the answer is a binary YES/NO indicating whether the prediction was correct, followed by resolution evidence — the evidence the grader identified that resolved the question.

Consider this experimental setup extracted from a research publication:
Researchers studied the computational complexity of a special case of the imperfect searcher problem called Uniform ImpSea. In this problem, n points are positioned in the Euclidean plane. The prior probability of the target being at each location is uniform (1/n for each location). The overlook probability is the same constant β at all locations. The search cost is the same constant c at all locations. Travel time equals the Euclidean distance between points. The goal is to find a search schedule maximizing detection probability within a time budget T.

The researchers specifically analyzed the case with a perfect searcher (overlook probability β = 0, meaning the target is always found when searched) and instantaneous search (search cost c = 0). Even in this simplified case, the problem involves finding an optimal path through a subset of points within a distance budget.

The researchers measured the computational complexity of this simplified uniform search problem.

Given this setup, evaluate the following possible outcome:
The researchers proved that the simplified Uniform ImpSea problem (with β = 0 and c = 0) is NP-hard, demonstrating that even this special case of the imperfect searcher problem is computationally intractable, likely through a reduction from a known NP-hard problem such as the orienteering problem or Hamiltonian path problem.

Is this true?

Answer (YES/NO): YES